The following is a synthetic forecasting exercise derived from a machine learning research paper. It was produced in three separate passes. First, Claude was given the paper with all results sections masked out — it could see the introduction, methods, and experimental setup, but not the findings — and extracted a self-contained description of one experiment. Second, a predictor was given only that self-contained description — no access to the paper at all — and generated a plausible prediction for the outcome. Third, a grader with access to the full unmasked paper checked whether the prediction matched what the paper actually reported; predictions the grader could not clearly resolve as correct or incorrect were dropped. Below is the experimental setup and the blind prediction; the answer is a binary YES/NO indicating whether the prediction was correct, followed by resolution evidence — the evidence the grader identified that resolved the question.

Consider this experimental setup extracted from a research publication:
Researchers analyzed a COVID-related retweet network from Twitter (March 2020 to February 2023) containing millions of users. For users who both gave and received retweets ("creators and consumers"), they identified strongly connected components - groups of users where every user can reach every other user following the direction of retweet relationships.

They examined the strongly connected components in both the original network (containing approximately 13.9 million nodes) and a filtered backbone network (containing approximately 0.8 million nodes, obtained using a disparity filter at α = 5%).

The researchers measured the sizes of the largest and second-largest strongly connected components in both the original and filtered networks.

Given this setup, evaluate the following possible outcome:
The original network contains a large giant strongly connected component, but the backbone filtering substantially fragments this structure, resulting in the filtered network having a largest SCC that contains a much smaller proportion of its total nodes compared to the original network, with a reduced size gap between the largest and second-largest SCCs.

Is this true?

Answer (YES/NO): NO